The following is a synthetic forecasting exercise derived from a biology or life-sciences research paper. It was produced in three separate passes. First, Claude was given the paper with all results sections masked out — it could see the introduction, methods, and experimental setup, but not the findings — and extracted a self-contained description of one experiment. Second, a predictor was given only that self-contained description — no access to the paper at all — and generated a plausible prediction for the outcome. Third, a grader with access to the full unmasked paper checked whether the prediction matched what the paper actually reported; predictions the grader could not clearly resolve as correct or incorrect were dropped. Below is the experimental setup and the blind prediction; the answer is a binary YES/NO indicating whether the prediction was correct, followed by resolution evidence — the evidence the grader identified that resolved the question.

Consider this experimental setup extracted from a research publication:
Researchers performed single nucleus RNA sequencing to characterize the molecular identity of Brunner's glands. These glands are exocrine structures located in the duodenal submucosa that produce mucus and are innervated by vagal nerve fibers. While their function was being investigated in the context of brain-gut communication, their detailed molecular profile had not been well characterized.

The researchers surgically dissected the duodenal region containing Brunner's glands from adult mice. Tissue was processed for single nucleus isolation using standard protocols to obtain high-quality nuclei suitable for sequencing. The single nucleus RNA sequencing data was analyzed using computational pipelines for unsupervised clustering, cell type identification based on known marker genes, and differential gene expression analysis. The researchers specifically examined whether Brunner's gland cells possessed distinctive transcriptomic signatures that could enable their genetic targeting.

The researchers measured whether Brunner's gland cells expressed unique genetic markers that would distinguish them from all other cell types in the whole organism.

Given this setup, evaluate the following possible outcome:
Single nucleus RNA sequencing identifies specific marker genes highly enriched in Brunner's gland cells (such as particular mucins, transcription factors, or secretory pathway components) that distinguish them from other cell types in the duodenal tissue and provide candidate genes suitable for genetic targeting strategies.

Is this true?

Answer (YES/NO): NO